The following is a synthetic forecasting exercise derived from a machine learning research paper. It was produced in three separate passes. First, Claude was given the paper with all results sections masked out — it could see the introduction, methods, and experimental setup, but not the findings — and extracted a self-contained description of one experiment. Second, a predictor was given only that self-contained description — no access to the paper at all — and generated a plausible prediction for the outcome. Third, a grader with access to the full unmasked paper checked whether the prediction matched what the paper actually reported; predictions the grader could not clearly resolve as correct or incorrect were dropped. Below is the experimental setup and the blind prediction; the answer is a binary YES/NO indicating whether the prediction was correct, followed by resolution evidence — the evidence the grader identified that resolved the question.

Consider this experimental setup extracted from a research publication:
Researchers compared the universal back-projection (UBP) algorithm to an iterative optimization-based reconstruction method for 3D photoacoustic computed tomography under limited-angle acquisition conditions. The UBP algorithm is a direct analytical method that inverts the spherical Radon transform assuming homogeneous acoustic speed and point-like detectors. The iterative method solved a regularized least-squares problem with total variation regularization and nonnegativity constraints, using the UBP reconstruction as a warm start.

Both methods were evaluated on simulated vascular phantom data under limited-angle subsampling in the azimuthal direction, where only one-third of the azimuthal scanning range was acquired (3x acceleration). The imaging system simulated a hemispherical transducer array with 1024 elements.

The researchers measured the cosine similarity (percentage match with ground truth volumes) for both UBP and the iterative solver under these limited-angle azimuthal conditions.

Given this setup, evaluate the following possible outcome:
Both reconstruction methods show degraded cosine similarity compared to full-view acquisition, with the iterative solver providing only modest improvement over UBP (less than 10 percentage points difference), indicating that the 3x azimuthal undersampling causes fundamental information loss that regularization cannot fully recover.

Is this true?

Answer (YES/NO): YES